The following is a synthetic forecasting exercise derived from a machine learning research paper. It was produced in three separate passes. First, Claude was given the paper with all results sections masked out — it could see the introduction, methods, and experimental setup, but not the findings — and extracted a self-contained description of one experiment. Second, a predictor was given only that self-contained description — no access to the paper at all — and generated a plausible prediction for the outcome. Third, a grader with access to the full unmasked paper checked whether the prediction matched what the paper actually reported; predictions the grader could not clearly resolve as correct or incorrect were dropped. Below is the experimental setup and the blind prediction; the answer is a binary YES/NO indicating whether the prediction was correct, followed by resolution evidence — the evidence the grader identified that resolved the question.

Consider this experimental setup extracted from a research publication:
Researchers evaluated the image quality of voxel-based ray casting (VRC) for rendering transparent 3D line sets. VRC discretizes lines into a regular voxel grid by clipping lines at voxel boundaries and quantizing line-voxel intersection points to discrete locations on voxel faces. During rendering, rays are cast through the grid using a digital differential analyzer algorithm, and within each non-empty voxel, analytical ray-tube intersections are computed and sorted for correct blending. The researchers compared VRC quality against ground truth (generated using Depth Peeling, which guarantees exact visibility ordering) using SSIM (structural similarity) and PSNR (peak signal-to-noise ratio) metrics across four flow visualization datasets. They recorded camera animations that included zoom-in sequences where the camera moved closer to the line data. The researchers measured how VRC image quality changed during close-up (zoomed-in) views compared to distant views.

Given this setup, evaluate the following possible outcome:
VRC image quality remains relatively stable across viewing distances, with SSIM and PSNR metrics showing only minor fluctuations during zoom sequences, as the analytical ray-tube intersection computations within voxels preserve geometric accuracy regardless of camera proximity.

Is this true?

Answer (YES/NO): NO